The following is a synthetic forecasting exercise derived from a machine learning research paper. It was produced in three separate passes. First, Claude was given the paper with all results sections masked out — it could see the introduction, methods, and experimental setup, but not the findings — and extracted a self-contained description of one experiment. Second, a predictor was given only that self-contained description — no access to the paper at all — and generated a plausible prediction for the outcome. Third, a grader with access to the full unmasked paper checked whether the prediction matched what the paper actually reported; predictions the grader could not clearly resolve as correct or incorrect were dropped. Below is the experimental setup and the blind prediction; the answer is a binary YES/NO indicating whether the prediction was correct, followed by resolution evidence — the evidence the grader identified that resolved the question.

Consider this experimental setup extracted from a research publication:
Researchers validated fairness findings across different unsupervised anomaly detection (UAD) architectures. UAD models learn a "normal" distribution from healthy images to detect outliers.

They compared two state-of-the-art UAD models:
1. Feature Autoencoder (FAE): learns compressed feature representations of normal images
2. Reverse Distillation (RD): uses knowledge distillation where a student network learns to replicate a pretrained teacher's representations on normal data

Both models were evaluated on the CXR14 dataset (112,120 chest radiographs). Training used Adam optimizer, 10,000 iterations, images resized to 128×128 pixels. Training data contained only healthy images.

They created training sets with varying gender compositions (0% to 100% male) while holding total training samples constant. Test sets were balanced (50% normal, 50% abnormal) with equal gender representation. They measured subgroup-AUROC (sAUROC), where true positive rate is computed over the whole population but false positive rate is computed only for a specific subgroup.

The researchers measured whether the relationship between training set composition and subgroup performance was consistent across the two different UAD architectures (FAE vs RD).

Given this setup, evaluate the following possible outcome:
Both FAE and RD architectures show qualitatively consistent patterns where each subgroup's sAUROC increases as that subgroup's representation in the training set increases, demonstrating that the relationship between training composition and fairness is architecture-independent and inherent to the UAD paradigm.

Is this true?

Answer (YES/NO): YES